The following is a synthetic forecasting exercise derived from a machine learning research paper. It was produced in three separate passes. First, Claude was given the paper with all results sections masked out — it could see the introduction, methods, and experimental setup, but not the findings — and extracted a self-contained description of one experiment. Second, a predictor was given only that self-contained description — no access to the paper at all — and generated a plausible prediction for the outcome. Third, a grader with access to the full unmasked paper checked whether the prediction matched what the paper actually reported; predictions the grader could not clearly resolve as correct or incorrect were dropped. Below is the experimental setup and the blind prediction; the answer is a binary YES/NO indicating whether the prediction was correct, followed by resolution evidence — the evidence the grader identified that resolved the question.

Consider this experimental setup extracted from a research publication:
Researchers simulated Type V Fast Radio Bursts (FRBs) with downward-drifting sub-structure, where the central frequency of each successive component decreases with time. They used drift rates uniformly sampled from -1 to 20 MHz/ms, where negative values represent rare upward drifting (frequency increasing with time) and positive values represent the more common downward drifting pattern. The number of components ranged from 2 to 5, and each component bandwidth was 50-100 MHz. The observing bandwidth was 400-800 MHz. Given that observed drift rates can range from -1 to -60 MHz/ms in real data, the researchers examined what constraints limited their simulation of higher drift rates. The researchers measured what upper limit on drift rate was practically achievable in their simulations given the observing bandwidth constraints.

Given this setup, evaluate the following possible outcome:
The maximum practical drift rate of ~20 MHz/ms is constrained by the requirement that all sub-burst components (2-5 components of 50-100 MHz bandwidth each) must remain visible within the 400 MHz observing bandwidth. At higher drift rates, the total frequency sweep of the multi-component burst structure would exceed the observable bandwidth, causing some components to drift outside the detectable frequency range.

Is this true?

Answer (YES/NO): YES